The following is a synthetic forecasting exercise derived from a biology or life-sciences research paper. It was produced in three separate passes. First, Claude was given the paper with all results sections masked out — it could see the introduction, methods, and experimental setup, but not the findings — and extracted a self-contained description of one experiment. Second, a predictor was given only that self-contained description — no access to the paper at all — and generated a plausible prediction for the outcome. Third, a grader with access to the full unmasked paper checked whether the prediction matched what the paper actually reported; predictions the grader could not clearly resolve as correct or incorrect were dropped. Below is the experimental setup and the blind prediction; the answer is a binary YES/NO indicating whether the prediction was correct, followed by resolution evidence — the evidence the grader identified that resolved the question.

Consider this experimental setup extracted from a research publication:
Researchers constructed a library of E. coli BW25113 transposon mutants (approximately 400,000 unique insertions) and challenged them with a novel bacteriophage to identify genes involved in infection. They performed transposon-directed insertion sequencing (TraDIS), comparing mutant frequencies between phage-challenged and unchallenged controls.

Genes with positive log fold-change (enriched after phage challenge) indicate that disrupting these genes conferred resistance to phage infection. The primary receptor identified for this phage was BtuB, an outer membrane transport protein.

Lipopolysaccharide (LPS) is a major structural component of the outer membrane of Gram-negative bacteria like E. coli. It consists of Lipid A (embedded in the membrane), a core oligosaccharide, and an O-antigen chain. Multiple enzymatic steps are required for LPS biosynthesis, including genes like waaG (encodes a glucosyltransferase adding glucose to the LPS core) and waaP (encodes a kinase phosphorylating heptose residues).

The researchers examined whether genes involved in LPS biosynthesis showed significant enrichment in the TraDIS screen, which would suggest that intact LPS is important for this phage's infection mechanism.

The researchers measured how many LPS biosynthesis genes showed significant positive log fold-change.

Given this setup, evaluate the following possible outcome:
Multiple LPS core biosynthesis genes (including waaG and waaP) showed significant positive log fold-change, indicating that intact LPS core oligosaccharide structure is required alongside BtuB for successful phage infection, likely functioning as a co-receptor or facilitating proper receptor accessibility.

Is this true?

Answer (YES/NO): YES